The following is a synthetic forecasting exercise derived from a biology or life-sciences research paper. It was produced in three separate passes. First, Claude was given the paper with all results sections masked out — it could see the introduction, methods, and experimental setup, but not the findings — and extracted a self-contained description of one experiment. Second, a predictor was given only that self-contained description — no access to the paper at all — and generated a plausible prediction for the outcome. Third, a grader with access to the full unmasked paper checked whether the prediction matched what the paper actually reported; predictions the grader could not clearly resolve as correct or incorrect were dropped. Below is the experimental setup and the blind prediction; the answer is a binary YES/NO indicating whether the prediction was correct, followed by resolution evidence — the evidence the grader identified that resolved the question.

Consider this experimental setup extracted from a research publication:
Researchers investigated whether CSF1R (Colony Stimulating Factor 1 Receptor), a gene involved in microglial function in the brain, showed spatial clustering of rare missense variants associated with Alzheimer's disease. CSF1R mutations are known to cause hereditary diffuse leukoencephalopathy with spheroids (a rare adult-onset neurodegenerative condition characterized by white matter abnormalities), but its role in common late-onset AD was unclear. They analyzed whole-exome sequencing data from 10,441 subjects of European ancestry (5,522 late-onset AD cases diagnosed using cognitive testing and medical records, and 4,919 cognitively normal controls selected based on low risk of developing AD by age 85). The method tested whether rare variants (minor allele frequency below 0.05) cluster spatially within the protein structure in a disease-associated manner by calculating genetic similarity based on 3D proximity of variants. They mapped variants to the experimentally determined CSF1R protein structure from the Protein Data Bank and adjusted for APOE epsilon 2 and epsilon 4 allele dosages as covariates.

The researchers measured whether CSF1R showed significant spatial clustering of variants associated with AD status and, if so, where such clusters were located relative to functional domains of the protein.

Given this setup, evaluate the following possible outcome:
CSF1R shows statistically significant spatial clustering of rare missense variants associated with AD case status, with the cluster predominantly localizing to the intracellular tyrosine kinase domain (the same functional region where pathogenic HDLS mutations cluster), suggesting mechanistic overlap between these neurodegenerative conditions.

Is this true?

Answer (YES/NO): NO